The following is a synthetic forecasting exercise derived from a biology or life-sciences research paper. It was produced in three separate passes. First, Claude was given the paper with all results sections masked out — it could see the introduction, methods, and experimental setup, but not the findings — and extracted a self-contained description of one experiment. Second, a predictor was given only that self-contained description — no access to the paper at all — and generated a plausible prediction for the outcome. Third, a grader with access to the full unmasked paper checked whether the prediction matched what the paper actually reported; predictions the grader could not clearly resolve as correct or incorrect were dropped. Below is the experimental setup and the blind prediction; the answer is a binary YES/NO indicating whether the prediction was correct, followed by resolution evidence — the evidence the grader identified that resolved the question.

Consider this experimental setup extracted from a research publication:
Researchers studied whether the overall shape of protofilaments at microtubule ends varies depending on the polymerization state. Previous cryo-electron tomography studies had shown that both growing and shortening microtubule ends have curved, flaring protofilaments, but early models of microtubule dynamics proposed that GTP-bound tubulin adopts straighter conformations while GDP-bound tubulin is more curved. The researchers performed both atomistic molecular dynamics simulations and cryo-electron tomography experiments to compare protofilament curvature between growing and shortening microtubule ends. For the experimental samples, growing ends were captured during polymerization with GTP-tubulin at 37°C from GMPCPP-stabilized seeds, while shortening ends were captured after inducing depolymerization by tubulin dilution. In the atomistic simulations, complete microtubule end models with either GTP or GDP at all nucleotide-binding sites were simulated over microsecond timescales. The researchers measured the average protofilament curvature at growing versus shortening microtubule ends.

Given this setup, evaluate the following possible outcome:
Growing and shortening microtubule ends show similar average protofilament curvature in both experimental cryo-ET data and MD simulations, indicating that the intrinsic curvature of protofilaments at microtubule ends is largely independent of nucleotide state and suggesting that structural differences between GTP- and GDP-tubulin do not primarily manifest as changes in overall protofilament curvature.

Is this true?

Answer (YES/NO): YES